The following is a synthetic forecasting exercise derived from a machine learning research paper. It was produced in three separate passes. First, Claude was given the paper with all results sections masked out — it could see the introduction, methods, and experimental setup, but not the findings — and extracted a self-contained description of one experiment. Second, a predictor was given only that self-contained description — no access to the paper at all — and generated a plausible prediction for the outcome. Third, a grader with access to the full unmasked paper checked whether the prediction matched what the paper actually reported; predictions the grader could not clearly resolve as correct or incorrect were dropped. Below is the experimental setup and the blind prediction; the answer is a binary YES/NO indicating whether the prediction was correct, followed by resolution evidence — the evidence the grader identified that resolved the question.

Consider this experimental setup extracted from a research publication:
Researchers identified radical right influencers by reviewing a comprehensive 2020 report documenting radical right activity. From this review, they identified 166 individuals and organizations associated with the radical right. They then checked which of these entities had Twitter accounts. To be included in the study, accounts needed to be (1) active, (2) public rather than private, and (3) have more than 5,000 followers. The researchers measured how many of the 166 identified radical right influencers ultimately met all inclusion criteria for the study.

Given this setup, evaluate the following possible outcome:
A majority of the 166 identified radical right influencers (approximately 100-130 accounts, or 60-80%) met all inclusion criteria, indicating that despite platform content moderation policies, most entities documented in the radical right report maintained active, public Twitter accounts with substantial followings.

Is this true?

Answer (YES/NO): NO